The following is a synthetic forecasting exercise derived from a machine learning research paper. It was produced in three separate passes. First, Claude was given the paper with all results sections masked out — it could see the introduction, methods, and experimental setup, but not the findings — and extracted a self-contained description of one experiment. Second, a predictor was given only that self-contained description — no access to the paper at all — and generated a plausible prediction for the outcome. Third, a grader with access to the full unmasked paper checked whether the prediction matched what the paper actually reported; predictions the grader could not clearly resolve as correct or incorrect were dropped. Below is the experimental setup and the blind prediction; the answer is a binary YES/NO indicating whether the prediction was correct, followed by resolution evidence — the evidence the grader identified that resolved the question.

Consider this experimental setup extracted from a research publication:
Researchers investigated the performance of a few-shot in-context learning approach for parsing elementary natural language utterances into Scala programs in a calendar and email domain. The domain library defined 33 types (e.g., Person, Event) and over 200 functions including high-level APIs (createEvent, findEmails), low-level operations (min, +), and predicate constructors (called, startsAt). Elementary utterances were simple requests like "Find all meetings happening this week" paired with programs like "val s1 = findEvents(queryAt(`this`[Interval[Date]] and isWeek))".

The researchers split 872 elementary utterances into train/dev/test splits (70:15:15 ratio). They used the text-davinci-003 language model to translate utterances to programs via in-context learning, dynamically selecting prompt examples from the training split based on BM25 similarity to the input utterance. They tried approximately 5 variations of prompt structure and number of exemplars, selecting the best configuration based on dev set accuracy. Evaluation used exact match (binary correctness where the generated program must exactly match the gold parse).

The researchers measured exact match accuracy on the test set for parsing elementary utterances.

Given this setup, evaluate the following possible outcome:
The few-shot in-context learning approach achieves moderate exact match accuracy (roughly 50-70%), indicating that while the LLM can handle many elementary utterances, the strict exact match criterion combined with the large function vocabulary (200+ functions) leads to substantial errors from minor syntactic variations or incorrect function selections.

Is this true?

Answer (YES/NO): YES